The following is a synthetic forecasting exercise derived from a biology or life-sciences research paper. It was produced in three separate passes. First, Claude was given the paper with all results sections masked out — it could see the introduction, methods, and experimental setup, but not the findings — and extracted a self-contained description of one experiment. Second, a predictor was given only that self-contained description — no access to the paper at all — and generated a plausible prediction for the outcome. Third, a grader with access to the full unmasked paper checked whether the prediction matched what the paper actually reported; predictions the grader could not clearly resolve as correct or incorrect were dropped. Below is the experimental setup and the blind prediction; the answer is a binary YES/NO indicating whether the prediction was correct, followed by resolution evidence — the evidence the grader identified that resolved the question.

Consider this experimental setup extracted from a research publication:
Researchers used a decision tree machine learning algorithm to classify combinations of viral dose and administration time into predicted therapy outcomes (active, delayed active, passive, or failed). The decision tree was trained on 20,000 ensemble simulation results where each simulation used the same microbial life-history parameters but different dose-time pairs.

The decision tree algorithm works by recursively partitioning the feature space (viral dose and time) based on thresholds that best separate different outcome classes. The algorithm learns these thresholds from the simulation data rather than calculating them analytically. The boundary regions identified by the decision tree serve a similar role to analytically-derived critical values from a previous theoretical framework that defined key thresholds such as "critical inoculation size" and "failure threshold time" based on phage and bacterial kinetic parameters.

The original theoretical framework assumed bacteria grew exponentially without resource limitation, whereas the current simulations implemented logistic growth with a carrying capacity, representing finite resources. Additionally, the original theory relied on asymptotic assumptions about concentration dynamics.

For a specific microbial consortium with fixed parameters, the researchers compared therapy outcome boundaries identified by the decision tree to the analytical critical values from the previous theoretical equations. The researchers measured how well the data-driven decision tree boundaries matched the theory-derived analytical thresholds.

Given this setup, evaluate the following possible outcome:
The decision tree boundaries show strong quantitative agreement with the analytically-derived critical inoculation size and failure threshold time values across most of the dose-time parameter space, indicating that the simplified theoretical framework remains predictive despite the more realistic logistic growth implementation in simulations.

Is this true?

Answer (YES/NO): NO